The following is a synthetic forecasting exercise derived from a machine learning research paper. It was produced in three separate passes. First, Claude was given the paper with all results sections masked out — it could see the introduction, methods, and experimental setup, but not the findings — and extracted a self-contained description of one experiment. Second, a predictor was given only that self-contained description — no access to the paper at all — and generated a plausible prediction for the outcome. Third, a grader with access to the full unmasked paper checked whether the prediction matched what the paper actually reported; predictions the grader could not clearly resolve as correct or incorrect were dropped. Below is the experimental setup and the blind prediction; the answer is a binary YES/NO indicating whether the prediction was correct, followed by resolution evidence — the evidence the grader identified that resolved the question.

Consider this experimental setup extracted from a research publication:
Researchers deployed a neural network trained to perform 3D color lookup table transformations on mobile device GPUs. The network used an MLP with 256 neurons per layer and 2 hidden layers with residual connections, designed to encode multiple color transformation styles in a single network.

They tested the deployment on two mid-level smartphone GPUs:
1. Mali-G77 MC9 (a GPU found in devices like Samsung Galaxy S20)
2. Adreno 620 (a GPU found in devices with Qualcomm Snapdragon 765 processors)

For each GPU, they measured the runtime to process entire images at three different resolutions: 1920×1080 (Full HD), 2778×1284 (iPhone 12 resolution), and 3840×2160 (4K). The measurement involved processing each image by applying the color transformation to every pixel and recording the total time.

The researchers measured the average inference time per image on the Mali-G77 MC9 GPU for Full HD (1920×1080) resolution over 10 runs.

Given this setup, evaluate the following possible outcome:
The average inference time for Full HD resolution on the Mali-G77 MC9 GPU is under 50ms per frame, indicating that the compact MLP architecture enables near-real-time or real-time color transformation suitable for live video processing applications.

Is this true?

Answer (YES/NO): YES